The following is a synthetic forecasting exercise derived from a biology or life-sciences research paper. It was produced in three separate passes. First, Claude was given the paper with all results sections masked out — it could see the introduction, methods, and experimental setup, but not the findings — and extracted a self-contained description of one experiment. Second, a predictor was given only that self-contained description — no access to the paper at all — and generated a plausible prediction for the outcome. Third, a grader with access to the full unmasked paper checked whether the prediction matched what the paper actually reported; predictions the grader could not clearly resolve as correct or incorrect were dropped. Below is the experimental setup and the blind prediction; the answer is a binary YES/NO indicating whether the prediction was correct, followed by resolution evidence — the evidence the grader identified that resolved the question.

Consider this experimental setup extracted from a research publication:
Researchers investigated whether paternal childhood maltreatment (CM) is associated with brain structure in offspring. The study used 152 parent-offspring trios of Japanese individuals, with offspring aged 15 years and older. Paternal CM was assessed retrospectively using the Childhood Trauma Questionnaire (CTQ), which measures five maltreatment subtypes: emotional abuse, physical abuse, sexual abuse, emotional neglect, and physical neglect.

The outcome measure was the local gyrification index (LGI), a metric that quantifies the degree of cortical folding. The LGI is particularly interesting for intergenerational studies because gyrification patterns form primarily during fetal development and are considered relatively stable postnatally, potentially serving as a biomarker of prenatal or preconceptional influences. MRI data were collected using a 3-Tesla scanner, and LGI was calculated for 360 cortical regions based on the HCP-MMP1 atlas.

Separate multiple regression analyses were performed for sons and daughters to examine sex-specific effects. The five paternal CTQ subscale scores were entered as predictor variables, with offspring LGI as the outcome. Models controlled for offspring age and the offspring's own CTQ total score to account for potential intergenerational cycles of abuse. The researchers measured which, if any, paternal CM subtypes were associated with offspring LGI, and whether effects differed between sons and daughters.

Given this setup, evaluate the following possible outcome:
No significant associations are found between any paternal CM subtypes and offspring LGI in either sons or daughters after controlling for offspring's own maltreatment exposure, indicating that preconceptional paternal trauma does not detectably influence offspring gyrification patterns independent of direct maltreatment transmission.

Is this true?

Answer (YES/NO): NO